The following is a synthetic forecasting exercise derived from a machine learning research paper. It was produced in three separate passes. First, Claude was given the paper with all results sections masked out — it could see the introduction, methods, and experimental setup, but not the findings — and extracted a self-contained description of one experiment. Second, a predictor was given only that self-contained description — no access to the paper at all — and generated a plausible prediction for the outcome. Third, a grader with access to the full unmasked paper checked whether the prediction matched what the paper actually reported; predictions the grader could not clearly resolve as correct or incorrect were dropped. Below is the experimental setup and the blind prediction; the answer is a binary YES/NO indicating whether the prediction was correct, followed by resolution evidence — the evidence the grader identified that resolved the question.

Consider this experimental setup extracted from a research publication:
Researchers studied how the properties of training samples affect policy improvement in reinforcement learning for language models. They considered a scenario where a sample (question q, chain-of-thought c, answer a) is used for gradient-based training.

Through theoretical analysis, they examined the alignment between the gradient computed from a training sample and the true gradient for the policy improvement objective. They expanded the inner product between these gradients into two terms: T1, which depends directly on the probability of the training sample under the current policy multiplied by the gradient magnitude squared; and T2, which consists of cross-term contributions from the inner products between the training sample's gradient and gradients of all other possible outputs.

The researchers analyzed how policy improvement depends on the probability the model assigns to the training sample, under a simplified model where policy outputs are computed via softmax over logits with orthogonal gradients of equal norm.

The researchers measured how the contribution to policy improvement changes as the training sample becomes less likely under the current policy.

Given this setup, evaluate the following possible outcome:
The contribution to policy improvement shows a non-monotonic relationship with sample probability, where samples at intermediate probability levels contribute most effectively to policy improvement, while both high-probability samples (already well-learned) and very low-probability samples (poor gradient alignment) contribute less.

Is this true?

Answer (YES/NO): NO